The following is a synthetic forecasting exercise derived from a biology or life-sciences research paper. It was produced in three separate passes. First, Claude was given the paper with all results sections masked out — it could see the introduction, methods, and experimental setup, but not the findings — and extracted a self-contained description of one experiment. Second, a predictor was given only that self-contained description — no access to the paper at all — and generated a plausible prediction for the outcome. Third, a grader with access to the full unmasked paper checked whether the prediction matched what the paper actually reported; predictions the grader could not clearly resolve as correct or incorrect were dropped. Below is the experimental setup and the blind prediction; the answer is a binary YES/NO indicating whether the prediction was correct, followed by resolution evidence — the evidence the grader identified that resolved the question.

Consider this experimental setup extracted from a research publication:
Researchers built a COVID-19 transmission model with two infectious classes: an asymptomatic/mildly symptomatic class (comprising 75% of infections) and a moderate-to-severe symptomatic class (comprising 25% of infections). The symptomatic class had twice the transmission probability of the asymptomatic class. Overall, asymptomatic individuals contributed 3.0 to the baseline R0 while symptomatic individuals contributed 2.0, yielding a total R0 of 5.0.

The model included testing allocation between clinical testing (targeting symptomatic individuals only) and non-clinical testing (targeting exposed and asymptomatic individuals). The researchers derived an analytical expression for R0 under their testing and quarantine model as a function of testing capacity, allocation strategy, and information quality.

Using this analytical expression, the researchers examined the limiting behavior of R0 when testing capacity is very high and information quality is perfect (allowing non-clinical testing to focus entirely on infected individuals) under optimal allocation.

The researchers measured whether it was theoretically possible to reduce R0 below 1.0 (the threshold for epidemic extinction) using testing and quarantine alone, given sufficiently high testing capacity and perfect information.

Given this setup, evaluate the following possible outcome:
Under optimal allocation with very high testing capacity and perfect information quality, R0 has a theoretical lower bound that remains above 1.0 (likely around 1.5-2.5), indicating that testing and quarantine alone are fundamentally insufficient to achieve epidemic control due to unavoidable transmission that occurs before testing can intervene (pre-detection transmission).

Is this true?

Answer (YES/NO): NO